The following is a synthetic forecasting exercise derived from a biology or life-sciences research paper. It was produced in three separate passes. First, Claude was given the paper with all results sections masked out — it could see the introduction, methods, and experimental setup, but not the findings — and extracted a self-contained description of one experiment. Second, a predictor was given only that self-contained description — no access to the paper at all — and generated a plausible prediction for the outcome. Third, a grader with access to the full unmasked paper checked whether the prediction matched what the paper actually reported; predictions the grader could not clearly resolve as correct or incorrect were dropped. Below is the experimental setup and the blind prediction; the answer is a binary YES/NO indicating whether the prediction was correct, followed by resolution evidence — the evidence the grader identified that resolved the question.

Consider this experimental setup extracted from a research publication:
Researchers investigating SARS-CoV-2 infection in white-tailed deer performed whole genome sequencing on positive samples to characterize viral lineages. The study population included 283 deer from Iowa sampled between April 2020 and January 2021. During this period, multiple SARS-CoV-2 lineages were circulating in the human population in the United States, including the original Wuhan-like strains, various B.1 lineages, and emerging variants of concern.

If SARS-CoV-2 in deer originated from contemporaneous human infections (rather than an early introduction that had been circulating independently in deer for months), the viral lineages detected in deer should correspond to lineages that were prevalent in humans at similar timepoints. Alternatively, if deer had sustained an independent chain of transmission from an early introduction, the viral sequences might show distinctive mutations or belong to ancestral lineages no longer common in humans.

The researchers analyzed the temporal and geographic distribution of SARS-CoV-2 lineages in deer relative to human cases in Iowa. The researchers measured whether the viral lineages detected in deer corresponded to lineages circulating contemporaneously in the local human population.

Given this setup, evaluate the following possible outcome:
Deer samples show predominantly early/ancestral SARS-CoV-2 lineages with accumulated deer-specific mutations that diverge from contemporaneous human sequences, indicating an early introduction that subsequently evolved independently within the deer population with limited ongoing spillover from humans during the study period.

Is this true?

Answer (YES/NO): NO